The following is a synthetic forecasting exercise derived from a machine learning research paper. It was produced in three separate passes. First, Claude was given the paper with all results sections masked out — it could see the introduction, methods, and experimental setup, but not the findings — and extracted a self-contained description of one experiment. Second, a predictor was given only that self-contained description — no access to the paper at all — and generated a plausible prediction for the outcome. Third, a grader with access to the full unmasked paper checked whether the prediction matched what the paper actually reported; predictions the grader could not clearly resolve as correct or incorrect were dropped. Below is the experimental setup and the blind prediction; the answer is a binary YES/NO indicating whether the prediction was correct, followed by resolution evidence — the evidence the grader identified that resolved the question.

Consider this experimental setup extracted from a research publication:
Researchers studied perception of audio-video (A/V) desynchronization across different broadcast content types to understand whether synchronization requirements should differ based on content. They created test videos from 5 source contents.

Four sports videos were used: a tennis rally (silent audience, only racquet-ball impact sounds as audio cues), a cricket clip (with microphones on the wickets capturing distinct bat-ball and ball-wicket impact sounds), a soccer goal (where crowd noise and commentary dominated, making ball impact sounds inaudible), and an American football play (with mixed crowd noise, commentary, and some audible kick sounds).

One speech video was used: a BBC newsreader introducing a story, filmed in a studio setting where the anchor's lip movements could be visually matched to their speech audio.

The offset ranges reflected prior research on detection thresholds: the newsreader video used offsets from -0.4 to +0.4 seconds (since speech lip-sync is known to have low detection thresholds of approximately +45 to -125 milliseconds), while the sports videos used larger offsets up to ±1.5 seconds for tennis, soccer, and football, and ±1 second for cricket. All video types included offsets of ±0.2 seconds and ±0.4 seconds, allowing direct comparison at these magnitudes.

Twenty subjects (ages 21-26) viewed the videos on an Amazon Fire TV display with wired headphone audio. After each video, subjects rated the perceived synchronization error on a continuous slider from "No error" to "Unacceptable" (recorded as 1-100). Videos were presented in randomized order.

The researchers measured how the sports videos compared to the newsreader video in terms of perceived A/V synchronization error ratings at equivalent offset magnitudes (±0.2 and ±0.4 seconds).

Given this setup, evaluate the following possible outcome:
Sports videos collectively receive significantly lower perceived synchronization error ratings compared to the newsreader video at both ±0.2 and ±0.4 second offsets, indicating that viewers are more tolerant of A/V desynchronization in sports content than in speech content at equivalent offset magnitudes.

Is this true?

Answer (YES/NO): YES